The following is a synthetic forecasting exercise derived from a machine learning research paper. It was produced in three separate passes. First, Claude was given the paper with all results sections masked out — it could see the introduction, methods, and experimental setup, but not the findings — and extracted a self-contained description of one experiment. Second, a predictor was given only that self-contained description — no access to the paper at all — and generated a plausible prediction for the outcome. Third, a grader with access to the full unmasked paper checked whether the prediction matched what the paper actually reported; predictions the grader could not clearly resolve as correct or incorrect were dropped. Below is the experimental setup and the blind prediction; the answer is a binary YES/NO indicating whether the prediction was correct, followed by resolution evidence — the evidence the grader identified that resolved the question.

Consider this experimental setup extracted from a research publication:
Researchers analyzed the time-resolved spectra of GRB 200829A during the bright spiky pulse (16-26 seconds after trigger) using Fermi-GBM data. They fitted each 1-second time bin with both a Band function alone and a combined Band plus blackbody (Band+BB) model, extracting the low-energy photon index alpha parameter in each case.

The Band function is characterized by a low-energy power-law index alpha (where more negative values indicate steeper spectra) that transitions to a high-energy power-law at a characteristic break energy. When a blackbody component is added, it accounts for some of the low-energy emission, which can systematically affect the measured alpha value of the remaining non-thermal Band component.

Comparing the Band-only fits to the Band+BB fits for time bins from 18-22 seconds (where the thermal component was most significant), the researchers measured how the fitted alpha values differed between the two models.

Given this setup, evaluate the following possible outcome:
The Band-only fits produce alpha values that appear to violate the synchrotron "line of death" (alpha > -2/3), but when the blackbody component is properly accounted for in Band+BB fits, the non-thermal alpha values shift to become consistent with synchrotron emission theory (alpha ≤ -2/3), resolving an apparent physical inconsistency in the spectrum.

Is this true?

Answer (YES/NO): NO